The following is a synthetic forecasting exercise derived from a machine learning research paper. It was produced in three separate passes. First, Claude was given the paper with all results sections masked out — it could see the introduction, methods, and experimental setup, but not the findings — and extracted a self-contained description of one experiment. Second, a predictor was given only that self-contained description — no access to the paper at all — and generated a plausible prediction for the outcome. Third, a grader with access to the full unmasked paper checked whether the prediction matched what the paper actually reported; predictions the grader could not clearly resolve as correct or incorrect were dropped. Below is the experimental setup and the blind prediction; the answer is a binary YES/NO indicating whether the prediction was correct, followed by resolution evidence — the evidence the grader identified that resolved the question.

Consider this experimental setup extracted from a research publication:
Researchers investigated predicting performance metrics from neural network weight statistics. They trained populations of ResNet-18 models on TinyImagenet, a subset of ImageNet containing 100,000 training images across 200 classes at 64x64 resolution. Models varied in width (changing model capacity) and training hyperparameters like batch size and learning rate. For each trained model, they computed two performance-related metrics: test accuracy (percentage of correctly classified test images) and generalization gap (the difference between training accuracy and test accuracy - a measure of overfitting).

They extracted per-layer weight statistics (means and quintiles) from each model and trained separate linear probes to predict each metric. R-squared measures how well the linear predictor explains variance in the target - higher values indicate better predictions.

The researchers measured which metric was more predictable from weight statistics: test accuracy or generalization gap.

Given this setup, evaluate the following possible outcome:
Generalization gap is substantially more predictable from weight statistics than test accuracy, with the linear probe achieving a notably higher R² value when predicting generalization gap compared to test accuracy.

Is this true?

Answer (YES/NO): NO